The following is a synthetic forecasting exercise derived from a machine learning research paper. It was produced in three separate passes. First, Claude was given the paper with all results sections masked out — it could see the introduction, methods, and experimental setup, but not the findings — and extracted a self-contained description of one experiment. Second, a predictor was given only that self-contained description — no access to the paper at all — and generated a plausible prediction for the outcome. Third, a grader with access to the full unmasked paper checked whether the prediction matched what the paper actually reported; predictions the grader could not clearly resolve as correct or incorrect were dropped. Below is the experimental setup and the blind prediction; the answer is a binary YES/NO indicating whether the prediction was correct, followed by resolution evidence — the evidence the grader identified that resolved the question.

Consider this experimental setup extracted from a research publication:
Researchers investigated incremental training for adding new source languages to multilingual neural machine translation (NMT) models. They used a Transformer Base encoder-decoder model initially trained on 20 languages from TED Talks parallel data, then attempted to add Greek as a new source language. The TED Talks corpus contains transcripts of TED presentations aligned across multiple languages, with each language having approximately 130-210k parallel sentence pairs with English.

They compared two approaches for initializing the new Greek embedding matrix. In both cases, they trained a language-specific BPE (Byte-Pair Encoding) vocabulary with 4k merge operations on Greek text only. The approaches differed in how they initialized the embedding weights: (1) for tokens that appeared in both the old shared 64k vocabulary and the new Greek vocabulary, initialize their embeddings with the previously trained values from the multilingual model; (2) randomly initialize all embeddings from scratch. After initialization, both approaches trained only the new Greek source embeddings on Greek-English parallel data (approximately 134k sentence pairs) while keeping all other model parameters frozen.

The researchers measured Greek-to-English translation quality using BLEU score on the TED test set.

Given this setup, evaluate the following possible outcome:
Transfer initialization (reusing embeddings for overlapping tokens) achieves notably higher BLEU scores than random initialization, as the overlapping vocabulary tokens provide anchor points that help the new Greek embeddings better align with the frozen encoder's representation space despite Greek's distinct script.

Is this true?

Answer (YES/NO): NO